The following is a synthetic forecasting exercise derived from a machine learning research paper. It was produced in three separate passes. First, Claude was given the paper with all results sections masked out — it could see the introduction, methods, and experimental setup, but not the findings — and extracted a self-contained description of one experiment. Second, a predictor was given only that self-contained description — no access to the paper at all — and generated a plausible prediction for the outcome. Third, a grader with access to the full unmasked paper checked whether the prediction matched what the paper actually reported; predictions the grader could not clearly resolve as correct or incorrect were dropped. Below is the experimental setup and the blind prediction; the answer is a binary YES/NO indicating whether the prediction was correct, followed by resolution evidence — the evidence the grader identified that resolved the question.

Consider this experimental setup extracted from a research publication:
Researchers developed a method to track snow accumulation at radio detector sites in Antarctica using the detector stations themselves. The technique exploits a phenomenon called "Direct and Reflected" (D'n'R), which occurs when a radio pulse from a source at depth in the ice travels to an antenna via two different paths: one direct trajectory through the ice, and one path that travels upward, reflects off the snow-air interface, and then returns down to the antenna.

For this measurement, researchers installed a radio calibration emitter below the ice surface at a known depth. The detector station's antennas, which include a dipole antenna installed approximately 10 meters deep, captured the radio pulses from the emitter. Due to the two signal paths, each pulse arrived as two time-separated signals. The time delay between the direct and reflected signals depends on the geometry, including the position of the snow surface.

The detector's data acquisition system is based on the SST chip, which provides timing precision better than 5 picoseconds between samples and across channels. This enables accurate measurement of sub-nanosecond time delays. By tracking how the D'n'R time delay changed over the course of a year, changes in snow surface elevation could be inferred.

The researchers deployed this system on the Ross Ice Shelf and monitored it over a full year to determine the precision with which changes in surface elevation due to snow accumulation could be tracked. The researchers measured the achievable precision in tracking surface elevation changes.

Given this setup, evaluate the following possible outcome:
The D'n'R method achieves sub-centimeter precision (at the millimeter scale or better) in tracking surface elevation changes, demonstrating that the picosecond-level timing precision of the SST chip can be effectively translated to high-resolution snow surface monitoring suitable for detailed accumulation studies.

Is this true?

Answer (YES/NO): YES